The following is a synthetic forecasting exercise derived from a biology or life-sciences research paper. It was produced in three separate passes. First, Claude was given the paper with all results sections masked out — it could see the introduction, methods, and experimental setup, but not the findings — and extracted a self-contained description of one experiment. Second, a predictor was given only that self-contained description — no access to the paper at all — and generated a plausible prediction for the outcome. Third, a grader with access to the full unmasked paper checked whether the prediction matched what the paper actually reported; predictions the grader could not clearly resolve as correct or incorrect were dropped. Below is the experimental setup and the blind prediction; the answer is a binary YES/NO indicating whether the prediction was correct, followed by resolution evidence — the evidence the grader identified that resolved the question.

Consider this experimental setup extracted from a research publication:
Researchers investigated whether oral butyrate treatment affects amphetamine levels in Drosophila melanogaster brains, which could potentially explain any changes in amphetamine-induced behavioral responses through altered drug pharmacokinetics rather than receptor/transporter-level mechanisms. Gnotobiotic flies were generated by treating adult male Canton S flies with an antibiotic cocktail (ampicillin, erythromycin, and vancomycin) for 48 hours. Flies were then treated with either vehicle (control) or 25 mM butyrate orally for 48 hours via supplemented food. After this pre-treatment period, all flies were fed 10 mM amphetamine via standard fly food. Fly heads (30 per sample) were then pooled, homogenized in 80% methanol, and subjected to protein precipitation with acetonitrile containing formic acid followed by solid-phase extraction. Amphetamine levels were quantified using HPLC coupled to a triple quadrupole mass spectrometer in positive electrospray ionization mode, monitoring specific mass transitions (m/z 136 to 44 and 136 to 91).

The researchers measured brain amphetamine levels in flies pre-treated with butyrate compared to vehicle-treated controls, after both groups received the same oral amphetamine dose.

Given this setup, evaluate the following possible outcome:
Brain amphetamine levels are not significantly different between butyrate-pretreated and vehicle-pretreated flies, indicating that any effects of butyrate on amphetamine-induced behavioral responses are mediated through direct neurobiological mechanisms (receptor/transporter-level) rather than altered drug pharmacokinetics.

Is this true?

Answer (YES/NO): YES